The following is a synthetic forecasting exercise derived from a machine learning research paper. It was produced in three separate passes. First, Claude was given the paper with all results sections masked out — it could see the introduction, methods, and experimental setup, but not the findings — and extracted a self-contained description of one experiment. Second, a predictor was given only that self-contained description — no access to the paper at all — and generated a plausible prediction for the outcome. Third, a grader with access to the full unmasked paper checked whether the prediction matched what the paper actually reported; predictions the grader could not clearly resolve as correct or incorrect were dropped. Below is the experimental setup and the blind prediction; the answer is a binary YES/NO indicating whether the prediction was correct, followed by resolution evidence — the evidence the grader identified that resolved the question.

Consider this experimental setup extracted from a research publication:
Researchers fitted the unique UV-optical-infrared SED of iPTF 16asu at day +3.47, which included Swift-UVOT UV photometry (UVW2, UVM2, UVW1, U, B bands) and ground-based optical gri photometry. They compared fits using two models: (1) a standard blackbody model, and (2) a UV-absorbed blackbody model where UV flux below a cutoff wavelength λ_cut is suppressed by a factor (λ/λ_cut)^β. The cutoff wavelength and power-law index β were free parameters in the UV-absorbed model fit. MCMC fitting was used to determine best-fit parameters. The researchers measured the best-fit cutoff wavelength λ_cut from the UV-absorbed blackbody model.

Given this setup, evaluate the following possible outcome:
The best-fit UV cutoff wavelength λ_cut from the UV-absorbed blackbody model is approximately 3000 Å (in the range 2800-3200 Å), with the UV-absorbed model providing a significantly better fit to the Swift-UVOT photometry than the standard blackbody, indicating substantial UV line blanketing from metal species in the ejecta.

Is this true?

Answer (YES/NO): NO